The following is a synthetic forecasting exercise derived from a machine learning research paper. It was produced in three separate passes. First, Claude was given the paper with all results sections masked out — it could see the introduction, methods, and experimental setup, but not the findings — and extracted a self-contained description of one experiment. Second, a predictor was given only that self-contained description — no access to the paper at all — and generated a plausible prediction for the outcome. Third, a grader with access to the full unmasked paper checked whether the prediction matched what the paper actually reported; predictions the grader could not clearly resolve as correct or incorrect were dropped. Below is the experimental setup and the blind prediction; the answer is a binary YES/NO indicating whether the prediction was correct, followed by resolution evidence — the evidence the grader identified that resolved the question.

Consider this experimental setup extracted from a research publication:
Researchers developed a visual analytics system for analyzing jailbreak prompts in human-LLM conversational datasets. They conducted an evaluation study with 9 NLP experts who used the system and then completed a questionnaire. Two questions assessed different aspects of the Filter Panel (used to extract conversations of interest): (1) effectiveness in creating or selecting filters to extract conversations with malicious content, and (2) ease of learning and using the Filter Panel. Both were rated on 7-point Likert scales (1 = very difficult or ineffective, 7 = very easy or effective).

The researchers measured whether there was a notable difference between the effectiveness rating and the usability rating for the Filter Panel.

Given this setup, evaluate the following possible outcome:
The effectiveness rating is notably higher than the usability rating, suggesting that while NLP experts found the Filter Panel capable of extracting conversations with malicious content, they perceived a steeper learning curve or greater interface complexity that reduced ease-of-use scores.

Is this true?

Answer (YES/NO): NO